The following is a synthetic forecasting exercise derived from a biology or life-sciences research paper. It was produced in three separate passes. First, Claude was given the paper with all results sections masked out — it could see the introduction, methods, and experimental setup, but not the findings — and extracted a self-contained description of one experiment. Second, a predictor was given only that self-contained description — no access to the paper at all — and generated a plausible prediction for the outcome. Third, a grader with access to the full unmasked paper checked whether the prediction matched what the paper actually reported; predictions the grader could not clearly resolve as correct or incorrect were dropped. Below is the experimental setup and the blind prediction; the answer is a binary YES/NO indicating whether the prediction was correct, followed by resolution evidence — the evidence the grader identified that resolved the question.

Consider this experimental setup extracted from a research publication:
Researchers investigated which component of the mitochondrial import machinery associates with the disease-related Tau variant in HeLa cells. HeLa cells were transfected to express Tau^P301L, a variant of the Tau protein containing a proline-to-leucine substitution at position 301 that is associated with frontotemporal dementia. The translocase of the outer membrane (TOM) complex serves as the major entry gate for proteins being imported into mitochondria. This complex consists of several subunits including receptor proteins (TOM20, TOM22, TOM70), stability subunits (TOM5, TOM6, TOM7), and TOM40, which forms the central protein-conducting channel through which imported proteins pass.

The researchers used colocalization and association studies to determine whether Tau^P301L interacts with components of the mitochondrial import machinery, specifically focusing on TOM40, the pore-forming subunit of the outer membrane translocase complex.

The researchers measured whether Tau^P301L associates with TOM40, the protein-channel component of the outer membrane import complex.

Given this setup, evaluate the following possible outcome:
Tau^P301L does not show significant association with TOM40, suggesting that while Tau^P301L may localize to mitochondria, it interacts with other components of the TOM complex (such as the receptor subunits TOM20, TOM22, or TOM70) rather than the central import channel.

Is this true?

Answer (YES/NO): NO